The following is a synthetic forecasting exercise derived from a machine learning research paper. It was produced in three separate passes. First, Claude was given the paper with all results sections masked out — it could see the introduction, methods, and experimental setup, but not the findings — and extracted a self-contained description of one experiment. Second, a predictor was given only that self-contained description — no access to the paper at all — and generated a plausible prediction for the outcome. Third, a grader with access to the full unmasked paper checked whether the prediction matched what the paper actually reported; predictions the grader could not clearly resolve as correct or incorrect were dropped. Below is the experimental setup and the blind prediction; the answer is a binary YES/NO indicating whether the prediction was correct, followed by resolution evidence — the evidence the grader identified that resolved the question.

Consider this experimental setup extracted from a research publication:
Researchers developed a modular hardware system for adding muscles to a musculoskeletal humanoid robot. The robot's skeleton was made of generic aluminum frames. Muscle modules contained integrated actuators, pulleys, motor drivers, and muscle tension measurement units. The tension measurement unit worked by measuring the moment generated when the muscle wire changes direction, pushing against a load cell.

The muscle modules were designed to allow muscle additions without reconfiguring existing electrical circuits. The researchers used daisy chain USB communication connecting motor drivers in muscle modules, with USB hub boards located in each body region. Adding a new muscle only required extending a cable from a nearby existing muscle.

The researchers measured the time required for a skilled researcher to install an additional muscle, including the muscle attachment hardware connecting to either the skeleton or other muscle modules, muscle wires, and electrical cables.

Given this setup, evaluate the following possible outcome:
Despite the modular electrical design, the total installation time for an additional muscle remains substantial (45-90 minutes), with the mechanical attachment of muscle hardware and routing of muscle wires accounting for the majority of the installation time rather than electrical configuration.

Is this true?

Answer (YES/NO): NO